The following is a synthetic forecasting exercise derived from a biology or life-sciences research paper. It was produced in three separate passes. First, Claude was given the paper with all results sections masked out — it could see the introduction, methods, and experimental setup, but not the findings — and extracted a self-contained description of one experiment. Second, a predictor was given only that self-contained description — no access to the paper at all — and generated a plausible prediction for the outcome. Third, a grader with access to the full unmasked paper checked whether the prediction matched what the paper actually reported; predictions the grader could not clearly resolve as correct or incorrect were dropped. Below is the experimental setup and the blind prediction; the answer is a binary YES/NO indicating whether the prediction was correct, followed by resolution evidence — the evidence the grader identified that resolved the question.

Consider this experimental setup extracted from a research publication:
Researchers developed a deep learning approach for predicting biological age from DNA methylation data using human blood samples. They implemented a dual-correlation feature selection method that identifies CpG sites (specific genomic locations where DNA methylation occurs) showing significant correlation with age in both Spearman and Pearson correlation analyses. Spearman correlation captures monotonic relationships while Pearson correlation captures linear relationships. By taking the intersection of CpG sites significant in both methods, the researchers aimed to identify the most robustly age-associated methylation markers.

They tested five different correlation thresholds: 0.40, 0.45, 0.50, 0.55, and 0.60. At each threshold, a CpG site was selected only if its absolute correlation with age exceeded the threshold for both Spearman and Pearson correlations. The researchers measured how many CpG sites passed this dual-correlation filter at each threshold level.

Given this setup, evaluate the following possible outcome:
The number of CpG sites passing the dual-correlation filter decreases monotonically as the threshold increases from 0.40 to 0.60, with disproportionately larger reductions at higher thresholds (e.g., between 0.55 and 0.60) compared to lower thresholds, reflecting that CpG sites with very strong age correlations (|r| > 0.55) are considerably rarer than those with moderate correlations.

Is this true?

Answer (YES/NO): NO